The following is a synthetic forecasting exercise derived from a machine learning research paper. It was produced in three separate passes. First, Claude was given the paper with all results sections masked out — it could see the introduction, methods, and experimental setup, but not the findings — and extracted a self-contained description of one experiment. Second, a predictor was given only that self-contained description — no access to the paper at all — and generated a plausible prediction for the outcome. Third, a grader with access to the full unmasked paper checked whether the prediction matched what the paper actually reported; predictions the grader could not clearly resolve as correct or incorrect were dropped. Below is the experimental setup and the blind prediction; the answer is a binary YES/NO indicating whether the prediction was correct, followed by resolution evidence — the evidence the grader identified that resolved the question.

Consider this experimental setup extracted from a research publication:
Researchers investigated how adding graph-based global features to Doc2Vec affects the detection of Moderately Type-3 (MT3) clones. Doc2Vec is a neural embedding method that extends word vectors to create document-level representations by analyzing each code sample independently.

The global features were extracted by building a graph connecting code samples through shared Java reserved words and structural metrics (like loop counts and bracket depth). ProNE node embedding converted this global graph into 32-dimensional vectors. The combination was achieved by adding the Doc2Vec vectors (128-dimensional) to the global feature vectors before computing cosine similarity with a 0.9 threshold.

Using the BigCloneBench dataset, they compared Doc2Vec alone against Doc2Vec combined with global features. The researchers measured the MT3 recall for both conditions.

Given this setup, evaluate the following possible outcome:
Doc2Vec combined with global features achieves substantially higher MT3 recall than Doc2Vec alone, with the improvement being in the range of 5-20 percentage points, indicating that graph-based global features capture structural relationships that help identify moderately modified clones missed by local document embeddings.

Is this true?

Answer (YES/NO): NO